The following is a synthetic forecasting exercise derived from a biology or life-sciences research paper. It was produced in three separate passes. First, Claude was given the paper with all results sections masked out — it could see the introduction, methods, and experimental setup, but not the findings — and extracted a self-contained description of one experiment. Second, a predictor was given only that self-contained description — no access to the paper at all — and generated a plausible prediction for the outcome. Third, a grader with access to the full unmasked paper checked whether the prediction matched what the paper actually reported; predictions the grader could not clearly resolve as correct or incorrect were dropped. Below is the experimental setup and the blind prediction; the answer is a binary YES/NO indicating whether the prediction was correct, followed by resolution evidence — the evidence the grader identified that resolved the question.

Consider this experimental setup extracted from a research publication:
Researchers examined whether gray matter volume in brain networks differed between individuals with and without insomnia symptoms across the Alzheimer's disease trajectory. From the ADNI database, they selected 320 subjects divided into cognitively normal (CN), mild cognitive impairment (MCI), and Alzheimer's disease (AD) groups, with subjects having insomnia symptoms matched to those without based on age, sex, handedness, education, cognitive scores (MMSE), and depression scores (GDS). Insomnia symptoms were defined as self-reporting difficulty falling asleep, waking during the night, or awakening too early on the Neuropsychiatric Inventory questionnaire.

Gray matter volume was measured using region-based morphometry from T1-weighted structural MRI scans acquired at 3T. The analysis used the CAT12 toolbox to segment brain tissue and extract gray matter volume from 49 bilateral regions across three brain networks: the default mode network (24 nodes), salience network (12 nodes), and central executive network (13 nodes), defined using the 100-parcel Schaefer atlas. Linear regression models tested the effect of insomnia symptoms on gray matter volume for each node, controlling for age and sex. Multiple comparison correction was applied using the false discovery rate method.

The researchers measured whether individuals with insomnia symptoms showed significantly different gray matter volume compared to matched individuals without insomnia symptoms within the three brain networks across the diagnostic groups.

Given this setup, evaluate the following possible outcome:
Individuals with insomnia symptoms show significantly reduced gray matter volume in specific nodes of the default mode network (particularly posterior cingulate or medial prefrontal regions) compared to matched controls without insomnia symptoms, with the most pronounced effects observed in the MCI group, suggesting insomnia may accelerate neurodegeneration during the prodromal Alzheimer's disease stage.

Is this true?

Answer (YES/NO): NO